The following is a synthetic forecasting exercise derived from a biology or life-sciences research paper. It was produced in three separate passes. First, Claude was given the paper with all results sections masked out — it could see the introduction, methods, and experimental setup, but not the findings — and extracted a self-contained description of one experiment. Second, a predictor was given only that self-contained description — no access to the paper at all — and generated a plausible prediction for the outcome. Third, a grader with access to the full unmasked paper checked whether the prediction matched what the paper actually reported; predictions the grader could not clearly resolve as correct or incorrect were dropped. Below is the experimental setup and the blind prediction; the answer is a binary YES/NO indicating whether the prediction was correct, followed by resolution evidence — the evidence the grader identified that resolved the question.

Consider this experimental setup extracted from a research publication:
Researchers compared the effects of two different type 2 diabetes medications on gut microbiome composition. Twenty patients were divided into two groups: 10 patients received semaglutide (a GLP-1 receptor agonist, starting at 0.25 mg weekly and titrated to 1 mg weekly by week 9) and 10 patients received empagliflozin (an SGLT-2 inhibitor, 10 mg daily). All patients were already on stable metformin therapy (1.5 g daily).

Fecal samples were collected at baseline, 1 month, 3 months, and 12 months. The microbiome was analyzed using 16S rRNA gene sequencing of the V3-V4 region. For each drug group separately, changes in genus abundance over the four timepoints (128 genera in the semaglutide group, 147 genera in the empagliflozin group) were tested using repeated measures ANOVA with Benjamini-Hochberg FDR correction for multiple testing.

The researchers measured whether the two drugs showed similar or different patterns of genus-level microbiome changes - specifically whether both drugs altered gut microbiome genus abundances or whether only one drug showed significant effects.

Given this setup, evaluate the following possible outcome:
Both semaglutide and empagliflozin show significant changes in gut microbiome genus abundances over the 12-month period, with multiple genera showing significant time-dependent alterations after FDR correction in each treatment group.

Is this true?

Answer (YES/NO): NO